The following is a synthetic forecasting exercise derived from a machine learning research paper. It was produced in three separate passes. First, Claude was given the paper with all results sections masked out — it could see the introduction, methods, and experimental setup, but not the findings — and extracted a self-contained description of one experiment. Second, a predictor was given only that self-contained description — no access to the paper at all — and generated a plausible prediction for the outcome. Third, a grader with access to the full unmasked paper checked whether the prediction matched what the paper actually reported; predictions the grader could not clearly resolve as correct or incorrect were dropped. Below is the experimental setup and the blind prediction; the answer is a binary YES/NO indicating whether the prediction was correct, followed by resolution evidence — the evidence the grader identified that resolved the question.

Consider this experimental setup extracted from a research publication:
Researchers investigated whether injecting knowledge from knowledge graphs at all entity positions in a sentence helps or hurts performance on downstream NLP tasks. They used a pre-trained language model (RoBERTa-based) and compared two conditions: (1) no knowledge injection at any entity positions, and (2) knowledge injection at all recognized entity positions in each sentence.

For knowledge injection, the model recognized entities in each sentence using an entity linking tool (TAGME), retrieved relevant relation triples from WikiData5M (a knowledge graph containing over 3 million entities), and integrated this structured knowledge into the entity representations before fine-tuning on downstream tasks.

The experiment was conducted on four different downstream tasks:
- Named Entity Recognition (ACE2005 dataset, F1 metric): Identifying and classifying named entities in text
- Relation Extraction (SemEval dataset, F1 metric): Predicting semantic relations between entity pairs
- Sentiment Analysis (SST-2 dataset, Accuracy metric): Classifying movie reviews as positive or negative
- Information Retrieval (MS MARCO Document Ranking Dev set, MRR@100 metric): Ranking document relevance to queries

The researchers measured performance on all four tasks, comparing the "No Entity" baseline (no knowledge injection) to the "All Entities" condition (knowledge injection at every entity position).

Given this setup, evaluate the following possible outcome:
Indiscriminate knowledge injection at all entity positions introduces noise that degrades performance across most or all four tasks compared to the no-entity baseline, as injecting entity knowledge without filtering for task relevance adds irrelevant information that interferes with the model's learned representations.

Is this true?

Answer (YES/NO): YES